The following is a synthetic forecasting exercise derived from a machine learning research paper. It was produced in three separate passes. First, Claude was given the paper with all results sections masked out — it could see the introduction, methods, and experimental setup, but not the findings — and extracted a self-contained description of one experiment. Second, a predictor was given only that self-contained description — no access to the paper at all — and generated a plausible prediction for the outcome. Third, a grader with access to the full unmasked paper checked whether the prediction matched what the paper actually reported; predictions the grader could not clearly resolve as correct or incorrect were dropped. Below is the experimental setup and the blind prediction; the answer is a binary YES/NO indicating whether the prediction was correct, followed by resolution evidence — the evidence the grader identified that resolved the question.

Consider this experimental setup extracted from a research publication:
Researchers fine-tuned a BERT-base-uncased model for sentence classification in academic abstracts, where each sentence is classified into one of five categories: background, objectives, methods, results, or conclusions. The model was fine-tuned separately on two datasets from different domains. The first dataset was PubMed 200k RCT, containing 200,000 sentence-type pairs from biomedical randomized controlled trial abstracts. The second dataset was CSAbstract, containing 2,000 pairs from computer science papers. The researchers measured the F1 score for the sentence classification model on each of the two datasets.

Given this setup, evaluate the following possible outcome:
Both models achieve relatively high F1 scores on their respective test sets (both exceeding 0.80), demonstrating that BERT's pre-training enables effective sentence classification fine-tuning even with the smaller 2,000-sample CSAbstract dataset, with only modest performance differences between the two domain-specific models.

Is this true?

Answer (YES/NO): YES